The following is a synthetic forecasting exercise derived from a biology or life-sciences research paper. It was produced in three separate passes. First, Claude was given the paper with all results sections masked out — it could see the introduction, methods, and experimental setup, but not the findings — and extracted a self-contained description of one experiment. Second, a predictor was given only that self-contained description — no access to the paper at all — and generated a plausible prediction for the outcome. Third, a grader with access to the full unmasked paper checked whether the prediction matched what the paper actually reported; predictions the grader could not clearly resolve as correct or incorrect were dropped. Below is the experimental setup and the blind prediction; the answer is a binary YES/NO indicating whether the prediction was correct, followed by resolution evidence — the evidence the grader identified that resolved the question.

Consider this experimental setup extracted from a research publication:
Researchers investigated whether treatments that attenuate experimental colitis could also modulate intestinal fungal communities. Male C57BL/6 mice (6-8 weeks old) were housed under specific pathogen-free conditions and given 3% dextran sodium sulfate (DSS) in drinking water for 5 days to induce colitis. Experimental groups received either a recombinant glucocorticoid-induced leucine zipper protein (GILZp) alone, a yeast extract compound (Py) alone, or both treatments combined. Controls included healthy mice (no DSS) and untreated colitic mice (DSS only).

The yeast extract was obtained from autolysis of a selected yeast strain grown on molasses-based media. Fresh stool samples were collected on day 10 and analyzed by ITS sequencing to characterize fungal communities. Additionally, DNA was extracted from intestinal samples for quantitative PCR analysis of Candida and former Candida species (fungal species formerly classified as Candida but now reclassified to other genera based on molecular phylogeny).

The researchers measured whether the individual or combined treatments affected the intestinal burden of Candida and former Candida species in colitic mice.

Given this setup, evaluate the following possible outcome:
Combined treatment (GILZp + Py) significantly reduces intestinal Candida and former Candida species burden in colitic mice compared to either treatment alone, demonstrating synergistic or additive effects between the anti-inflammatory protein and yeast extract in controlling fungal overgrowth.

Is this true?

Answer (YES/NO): NO